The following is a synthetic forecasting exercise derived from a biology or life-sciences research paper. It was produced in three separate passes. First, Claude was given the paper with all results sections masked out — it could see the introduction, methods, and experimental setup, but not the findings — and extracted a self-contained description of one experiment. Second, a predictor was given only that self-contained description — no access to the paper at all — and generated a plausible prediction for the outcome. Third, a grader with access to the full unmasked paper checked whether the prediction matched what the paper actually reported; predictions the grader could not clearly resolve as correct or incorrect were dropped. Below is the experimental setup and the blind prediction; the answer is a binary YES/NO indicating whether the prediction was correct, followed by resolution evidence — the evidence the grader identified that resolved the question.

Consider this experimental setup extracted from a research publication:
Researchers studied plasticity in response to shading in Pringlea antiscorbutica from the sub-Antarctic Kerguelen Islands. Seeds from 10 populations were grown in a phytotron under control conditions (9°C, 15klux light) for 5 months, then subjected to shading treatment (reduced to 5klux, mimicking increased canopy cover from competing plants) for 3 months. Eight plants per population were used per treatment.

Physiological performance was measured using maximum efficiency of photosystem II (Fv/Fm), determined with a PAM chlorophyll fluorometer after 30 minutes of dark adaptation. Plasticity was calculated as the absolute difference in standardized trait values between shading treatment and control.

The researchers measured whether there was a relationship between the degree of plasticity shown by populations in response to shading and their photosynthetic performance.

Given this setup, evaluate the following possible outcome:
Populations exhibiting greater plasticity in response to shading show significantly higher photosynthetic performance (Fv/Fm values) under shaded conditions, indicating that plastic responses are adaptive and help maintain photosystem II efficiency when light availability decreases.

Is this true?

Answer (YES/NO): NO